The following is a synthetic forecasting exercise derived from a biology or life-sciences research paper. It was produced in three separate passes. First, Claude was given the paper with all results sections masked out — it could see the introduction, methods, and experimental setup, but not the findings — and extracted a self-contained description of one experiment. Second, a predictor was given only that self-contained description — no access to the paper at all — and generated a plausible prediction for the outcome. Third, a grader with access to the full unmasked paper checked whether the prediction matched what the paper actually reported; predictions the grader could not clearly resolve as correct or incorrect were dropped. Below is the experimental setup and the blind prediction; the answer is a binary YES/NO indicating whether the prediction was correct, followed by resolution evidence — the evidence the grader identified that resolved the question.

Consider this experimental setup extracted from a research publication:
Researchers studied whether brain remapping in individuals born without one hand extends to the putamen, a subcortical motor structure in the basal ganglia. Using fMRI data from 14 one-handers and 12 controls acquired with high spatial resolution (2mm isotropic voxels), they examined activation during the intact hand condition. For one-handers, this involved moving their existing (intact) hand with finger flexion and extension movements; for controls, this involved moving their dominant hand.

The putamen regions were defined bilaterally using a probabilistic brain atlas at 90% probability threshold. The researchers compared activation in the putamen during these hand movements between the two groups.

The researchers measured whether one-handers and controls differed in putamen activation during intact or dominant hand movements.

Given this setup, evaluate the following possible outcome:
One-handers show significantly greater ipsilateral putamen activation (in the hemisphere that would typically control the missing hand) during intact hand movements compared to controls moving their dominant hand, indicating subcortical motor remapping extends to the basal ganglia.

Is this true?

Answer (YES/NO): NO